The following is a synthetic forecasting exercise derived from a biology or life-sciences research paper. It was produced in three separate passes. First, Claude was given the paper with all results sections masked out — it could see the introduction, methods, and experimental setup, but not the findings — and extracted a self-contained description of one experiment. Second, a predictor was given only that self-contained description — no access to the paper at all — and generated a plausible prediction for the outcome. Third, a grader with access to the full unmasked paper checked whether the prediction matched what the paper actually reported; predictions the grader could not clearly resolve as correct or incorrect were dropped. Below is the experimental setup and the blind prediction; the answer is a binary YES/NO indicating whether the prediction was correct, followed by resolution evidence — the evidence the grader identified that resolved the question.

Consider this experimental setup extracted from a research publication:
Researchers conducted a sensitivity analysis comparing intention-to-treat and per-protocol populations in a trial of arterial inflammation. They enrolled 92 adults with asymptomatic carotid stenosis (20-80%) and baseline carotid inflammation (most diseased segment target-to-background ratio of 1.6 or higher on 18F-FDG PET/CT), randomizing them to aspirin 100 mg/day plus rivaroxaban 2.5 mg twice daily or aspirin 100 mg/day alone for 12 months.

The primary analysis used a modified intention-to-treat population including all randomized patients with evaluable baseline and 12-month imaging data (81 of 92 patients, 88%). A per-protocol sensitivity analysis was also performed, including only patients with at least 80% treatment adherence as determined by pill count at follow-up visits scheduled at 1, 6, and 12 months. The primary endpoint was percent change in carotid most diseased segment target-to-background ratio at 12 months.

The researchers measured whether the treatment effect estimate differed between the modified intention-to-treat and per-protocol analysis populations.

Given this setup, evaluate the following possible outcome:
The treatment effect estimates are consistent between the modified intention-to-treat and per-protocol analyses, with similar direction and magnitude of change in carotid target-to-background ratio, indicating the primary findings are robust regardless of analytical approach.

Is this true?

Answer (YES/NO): YES